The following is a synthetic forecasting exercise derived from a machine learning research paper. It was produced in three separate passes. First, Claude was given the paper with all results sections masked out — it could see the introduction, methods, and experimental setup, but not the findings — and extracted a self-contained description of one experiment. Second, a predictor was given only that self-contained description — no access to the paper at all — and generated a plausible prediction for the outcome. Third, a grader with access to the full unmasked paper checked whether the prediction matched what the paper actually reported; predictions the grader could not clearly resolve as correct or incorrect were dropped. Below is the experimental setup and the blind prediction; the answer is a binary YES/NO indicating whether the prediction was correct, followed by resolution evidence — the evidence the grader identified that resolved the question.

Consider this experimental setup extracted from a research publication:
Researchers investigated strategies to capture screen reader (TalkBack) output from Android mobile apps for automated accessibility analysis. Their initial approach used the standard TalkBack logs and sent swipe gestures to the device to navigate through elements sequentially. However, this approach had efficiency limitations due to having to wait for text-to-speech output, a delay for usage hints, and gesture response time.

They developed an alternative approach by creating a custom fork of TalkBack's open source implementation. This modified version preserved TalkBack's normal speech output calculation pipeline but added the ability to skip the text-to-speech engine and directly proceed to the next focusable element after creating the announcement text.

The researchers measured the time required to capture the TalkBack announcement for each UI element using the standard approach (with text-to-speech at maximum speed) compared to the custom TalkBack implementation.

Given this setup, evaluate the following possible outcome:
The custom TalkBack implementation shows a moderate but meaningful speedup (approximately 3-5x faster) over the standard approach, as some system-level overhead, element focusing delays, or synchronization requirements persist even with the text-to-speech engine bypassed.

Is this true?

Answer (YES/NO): NO